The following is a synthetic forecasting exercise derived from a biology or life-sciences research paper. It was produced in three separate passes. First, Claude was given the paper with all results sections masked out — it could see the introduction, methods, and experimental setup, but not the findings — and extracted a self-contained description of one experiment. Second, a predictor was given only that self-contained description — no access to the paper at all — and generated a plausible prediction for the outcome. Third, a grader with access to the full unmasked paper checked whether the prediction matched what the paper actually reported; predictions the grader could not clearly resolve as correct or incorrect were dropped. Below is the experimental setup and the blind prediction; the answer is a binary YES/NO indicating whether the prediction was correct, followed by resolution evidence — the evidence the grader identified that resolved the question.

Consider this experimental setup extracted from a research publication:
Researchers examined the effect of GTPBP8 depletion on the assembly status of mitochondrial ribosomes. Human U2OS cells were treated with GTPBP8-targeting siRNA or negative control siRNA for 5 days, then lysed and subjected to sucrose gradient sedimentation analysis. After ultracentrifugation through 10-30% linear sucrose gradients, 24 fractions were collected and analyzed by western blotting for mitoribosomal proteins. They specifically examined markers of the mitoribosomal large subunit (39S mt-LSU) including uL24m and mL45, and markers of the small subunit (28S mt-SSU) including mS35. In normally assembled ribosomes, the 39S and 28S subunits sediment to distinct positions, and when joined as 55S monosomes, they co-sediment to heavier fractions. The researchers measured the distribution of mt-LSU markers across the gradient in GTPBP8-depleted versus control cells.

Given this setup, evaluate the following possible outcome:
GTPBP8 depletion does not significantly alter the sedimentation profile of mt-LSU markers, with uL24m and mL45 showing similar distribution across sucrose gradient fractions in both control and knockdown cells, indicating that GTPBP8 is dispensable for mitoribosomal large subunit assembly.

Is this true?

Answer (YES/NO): NO